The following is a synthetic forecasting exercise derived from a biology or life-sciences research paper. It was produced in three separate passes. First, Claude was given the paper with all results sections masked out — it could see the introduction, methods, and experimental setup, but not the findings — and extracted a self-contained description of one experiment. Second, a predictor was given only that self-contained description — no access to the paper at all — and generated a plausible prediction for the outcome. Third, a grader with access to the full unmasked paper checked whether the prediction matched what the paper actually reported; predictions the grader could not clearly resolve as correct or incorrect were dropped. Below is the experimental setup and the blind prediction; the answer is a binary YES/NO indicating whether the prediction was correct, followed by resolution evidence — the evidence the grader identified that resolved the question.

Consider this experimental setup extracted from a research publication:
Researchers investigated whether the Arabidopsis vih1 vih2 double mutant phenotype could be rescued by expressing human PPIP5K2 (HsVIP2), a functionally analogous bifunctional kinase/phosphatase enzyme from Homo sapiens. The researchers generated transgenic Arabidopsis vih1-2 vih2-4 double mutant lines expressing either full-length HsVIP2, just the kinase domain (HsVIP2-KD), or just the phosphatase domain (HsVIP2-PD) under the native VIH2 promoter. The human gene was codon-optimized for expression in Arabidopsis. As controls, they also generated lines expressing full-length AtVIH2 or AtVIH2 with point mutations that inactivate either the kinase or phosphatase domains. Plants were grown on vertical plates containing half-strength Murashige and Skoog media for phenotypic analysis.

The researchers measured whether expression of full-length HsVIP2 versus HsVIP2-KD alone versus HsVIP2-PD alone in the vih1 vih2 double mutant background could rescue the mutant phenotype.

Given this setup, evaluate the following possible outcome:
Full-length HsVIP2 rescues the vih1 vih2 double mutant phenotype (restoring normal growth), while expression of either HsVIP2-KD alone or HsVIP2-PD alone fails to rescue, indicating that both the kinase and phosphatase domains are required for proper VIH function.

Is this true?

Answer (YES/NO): NO